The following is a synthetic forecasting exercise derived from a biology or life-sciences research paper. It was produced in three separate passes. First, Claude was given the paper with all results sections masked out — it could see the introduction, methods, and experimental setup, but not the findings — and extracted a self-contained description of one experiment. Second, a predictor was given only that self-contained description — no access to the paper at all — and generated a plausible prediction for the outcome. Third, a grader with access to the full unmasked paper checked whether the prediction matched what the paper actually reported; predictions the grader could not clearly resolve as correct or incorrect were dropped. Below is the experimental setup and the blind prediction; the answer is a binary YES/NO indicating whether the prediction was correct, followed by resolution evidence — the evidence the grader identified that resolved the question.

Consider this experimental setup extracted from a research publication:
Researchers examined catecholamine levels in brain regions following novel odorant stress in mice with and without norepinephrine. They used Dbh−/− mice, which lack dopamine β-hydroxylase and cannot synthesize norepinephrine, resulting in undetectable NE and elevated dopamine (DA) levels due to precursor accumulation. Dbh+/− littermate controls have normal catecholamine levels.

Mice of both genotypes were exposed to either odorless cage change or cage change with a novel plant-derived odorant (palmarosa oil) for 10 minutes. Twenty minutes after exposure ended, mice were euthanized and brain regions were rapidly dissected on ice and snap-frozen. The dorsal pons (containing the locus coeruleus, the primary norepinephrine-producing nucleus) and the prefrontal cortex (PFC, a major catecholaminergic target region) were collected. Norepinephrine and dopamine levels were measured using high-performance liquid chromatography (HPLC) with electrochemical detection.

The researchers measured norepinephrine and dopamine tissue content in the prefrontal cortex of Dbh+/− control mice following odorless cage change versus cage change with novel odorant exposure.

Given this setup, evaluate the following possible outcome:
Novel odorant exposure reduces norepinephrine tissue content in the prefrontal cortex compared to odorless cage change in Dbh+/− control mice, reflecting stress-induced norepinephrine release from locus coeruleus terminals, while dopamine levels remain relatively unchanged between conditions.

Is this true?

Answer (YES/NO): NO